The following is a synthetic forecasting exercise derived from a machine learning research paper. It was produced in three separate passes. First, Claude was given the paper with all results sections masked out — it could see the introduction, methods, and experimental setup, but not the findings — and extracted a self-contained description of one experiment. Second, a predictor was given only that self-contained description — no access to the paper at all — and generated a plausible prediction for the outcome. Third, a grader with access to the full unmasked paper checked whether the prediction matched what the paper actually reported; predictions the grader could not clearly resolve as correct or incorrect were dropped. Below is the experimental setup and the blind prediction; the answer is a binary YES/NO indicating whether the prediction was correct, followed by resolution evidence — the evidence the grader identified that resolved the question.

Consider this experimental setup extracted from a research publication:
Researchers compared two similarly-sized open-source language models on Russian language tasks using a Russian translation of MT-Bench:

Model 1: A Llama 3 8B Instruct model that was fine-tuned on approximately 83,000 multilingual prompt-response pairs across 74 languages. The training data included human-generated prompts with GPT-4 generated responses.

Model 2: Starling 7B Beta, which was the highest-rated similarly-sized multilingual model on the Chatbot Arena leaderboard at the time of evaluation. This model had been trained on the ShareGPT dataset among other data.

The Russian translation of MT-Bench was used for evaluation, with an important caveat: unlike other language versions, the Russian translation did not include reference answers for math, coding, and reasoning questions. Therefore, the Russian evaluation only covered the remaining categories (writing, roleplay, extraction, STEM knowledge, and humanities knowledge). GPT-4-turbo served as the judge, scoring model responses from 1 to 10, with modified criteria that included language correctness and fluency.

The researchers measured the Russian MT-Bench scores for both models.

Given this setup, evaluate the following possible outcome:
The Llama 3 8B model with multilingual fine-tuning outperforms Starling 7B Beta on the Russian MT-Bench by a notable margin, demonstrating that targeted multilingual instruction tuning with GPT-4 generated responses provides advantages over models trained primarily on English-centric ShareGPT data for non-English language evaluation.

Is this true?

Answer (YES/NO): NO